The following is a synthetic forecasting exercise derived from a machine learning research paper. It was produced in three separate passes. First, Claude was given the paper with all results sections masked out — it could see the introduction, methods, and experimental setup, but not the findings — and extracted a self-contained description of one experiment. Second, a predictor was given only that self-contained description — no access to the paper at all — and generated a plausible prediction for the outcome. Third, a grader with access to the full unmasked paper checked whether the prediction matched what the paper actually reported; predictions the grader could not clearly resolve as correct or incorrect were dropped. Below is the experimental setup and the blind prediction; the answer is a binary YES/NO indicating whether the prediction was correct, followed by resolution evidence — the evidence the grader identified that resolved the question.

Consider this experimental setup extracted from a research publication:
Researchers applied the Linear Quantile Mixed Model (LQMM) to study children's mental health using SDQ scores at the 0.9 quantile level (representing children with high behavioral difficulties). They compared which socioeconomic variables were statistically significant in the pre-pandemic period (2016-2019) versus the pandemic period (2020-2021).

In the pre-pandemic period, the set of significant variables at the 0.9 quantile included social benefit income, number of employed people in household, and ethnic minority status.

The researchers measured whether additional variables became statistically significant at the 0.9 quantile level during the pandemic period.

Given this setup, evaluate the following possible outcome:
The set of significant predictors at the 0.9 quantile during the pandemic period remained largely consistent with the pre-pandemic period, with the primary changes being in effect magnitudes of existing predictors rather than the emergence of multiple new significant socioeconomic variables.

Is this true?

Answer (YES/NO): NO